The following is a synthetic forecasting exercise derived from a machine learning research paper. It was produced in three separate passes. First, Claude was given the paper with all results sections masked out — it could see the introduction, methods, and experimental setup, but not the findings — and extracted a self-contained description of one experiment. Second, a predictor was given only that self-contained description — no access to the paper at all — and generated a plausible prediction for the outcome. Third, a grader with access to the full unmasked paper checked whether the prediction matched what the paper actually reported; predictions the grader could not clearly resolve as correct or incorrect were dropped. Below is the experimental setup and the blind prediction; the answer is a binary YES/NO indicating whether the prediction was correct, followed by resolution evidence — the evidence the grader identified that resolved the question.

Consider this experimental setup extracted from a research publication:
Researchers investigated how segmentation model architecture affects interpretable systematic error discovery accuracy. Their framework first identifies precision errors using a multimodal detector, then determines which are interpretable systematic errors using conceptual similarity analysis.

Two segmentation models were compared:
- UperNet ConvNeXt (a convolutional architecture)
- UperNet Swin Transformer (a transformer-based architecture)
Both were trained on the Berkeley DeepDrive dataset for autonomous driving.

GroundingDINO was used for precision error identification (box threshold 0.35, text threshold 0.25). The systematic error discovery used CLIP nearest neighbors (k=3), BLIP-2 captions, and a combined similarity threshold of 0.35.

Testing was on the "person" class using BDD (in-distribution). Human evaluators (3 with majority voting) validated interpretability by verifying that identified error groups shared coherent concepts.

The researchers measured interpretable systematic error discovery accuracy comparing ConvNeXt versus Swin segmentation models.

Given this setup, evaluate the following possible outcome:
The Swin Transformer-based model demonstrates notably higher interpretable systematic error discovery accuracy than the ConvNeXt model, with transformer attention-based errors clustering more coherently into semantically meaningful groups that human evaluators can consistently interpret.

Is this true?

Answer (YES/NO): NO